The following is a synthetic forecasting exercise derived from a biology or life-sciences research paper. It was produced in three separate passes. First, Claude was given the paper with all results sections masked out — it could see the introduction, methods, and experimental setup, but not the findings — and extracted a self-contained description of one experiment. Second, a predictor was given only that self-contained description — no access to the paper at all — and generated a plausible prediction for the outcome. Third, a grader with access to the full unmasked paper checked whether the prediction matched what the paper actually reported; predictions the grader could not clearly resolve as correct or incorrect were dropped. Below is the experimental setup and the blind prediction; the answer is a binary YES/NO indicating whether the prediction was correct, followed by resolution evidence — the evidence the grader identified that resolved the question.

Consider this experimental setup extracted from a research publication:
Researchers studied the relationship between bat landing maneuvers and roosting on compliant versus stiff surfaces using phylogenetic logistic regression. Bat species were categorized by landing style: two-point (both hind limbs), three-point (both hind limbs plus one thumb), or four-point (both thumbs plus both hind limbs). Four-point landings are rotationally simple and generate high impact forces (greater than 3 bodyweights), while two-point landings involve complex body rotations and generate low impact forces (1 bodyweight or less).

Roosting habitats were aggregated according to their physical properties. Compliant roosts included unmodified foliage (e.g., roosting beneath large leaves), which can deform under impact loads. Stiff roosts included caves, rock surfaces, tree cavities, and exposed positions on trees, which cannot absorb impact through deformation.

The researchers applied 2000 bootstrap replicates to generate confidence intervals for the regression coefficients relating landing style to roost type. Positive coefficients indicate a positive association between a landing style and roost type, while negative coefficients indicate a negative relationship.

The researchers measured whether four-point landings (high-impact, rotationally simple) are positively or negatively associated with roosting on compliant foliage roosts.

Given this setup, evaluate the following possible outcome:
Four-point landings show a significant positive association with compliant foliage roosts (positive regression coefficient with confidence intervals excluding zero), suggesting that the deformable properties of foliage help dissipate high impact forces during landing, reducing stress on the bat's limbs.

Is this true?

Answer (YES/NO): NO